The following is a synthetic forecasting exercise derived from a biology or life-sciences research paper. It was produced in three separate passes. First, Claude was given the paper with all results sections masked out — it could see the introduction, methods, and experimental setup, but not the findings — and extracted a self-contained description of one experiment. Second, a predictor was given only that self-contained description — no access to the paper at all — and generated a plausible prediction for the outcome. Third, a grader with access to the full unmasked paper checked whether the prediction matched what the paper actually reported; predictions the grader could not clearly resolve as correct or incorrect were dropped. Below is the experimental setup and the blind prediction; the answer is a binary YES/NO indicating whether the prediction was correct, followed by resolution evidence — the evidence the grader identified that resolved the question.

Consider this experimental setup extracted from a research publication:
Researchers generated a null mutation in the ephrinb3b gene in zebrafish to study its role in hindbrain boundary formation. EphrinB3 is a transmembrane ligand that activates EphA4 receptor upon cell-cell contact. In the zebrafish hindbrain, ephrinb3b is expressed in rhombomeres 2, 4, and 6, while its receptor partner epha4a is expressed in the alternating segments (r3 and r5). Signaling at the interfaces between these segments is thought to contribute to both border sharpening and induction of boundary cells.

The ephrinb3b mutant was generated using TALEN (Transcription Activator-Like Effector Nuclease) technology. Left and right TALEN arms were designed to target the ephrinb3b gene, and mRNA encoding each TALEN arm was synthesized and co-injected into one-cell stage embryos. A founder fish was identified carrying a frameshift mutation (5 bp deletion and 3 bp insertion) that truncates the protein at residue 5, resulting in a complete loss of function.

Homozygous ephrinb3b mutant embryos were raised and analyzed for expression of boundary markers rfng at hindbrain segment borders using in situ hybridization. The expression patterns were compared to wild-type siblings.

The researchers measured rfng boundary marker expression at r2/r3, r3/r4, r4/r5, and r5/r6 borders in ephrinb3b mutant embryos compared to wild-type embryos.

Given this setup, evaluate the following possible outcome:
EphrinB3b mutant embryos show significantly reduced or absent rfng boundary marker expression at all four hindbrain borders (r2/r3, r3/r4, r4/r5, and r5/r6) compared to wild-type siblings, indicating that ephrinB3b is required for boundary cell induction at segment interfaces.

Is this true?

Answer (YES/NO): NO